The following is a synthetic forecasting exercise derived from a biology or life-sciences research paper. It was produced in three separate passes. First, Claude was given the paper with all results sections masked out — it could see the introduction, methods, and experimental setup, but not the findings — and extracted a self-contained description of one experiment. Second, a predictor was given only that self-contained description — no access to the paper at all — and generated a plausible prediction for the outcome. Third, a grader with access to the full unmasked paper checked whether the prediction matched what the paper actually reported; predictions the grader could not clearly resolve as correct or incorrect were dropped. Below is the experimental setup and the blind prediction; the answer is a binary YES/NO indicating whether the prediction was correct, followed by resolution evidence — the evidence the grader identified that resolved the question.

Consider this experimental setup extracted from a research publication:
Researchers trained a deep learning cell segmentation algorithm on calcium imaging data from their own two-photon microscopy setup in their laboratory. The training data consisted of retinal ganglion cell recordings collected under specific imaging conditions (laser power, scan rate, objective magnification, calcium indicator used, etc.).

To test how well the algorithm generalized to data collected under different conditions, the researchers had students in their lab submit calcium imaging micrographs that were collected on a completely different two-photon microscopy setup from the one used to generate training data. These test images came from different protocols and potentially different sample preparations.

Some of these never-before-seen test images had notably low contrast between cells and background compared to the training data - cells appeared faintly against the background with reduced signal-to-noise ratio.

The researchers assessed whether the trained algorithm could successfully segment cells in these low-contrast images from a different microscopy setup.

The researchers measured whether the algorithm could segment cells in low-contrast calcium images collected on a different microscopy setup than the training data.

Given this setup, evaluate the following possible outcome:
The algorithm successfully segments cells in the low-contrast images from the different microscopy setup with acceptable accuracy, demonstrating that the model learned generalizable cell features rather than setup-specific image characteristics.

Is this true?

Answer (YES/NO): YES